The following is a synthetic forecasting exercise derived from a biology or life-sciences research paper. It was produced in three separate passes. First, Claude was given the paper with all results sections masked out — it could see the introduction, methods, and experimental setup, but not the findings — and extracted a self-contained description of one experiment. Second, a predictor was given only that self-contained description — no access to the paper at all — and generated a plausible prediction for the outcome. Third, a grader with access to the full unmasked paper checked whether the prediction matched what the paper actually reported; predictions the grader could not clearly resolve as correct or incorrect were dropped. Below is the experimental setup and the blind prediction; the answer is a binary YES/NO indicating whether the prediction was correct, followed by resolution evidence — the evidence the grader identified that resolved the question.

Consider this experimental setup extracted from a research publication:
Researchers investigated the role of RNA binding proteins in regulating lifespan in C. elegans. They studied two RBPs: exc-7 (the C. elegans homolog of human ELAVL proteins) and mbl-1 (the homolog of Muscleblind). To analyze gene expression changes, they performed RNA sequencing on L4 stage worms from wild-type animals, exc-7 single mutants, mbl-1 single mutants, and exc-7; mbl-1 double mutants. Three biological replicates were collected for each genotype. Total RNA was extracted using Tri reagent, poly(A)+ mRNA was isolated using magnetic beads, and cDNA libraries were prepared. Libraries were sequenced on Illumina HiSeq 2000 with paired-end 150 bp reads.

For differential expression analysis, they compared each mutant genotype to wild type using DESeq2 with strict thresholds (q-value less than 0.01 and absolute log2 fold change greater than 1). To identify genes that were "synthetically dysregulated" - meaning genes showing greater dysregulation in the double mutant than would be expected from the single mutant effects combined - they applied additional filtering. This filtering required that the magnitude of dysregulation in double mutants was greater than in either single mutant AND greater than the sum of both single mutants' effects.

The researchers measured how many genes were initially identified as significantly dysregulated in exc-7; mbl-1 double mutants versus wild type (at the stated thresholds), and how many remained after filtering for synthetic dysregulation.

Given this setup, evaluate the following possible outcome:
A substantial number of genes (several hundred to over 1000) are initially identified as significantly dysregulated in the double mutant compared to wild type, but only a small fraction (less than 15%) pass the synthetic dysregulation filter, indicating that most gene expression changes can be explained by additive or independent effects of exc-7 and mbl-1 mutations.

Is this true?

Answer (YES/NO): YES